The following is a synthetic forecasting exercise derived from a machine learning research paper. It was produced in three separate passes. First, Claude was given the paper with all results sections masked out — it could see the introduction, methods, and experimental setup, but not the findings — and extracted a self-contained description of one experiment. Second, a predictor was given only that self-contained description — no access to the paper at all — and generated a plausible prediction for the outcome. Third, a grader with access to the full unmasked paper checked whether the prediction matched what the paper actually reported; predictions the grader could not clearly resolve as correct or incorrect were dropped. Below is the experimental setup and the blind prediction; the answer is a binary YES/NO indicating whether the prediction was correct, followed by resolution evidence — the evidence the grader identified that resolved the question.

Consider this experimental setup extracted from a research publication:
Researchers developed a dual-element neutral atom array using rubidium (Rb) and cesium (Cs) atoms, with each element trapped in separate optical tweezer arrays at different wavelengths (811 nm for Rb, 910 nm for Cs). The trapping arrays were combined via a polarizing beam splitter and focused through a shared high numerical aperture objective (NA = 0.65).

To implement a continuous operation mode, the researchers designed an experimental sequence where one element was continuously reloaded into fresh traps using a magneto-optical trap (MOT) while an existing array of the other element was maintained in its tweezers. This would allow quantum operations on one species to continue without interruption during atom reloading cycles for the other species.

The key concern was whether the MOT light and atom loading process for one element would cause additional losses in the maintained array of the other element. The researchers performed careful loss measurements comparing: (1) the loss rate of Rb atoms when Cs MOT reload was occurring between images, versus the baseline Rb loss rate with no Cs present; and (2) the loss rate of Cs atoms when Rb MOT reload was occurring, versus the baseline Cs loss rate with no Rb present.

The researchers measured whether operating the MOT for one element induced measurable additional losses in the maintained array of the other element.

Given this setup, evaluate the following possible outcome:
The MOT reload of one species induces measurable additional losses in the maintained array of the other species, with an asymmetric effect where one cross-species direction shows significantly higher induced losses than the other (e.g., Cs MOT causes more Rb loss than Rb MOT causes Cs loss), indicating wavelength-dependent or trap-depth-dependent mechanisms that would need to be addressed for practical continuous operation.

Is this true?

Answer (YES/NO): NO